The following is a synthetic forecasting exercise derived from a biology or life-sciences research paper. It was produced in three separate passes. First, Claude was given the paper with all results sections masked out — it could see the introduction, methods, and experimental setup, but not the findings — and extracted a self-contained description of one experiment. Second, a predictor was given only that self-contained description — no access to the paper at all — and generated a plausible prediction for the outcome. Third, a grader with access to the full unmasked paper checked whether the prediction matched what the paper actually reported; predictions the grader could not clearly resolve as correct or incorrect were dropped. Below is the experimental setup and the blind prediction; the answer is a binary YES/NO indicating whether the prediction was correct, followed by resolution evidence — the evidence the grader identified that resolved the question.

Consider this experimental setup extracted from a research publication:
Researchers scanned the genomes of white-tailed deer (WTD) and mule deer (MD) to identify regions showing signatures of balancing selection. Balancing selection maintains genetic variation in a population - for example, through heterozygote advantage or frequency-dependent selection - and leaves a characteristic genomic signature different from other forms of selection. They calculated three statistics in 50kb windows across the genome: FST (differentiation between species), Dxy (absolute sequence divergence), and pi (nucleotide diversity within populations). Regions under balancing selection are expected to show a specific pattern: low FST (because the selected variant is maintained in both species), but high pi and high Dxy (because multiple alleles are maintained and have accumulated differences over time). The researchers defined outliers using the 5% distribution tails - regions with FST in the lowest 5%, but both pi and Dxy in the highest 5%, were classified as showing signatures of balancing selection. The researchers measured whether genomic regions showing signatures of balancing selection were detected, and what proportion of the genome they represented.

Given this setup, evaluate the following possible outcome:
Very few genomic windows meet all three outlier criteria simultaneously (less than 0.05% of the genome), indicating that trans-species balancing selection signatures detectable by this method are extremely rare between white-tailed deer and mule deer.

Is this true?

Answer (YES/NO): NO